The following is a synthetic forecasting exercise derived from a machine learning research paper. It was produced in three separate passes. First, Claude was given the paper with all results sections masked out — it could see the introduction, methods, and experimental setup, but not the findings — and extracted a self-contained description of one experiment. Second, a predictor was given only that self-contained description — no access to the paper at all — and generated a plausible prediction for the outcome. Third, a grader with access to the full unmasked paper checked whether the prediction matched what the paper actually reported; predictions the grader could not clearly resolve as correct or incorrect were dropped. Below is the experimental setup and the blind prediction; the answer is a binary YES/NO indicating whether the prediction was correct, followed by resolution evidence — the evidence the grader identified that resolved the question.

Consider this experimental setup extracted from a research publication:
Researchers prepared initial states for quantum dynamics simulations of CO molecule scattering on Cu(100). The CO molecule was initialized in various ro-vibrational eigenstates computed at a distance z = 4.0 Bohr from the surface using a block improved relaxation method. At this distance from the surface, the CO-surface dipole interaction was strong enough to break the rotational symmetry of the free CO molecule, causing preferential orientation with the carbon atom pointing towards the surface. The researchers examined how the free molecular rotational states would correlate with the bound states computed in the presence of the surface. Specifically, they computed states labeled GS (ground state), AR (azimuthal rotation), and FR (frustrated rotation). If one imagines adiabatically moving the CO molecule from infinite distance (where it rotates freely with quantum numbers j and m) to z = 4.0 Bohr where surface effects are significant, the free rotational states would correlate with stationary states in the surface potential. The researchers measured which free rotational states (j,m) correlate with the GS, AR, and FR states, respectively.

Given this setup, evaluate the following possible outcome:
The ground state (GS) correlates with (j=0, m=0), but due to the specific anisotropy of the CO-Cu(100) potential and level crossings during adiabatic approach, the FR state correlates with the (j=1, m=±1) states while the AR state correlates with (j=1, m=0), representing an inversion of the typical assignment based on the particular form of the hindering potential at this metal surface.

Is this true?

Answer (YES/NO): YES